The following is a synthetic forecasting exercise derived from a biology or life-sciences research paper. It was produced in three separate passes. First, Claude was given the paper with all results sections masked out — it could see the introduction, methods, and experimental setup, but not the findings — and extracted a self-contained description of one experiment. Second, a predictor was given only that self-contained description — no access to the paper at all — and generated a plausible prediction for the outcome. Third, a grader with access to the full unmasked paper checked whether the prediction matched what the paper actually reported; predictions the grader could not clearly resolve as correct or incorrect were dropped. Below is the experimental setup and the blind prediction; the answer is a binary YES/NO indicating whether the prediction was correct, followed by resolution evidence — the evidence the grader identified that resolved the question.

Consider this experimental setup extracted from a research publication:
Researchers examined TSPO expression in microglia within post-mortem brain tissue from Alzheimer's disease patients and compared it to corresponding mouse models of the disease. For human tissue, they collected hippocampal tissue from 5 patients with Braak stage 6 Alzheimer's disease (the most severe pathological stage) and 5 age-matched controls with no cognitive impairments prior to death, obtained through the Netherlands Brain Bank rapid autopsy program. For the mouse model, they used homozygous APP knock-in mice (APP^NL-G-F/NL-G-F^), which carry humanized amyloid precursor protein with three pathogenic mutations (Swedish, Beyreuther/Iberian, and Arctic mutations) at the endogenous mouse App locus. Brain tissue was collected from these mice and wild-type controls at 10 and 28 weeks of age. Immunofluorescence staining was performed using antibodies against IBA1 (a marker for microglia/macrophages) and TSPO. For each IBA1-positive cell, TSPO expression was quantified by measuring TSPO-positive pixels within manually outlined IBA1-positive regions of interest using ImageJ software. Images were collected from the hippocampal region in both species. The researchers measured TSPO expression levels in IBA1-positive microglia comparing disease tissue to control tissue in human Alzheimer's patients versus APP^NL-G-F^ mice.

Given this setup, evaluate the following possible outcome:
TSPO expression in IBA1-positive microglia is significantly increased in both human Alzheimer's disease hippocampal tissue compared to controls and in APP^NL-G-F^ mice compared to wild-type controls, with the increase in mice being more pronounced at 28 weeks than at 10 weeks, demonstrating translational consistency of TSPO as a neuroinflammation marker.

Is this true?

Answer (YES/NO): NO